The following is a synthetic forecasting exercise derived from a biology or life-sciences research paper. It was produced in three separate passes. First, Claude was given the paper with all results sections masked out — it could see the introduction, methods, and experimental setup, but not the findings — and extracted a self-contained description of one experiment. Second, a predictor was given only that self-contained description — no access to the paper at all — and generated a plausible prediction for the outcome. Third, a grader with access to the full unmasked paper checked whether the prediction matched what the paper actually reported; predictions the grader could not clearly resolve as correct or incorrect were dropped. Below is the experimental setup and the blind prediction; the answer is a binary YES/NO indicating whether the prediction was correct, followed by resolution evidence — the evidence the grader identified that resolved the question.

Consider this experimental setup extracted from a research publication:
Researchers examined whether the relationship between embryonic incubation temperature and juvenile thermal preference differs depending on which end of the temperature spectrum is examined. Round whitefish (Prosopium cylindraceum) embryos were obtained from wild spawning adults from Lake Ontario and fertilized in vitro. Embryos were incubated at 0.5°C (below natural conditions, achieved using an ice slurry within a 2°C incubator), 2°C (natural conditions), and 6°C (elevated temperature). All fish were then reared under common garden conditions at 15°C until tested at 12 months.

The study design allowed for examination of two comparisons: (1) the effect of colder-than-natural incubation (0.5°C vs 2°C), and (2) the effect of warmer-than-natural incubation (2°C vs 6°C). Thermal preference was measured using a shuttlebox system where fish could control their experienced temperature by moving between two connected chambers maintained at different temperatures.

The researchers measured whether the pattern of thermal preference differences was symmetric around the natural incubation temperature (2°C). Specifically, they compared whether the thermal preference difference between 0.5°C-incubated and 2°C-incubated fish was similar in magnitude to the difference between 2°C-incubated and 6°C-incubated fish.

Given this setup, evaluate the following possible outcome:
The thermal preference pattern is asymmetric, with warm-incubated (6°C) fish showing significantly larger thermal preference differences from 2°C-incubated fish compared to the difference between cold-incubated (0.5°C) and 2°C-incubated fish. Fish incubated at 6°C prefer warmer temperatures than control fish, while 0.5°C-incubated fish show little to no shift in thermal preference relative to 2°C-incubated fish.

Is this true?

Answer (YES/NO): NO